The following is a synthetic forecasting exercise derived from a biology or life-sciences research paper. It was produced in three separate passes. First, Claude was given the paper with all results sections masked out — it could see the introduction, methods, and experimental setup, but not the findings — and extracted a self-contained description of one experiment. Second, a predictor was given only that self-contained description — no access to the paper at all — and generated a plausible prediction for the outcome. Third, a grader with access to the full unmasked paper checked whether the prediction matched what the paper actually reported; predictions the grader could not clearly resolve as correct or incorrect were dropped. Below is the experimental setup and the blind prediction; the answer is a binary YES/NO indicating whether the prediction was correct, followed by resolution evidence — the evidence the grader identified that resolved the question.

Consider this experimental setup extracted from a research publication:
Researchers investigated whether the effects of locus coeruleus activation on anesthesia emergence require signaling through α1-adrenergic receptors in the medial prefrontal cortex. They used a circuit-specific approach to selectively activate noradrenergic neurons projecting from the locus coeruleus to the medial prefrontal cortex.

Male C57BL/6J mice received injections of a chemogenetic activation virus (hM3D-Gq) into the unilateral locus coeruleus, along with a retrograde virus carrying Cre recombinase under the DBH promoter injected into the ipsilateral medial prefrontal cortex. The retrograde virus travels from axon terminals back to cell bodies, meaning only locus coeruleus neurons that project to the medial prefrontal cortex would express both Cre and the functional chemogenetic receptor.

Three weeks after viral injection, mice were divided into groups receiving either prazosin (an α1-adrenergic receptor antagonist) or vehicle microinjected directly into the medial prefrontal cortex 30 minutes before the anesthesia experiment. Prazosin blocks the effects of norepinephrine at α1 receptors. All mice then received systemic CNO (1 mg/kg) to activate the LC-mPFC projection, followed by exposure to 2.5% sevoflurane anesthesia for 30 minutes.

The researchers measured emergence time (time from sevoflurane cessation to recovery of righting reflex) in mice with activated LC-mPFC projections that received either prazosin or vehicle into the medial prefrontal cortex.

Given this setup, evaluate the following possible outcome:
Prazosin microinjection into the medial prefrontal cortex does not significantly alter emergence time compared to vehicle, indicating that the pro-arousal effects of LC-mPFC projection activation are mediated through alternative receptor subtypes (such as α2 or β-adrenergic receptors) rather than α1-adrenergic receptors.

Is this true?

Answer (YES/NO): NO